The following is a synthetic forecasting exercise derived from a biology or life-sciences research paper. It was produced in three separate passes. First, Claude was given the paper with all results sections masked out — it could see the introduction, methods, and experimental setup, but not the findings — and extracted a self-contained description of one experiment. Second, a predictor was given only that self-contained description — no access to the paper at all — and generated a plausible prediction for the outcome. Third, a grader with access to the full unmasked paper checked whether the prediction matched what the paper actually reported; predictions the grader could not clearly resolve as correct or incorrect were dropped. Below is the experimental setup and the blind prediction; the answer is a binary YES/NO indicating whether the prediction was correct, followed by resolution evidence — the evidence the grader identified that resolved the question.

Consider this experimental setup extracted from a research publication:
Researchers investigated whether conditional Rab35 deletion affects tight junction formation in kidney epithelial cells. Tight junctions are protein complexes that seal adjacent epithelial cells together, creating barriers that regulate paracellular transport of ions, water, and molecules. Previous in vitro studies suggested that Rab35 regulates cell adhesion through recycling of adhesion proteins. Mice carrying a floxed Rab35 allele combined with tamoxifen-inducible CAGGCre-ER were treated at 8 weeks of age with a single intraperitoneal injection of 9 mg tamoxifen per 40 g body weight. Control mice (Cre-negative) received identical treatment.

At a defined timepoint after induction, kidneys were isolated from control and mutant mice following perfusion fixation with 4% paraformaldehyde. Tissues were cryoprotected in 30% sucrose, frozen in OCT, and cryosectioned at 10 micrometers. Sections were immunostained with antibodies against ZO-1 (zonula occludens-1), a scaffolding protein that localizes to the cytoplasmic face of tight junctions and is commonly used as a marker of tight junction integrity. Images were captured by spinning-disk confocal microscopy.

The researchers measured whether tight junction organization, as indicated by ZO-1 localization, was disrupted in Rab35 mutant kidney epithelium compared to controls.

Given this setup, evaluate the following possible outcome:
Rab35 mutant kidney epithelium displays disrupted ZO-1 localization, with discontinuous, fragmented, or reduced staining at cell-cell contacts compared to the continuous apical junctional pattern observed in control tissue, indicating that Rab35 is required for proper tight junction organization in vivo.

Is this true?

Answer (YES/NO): YES